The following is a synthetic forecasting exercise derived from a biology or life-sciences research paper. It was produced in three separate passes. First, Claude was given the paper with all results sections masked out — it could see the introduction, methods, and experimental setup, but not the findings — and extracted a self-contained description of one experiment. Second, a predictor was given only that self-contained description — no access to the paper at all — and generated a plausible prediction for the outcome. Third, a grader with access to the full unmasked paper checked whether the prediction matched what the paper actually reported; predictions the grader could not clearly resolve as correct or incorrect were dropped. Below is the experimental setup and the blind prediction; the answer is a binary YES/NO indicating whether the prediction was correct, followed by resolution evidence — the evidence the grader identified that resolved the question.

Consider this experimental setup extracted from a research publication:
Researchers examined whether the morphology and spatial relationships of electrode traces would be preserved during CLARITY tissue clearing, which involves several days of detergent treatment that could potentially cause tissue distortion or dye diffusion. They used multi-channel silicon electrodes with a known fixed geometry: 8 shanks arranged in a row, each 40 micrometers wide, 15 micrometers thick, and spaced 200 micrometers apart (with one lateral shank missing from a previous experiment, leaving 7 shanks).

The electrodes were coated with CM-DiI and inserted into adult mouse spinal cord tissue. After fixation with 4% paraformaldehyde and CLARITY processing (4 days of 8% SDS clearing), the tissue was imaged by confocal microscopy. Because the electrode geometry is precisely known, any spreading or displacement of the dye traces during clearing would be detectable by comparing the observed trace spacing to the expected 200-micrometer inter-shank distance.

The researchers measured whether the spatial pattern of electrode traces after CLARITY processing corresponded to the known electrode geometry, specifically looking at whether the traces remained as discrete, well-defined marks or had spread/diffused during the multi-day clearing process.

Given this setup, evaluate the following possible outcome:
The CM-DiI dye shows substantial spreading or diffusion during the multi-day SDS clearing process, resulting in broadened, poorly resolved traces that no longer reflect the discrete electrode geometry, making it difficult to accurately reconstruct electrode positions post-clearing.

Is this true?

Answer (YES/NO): NO